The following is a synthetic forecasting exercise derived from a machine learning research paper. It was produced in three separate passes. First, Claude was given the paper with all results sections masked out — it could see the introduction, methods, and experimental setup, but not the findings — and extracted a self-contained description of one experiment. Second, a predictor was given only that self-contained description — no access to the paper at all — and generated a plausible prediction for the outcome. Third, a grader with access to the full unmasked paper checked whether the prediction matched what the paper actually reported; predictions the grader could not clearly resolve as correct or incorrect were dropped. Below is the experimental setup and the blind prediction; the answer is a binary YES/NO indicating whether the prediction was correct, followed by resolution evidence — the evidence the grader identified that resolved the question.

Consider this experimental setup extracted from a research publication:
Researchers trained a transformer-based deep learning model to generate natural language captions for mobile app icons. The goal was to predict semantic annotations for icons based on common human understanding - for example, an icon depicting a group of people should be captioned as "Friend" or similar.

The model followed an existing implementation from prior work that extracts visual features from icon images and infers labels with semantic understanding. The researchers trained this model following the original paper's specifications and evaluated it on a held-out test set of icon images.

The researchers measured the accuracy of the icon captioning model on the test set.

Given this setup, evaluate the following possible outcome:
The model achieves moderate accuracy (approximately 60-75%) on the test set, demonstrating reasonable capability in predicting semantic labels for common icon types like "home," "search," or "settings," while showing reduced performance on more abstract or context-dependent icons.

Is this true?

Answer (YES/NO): YES